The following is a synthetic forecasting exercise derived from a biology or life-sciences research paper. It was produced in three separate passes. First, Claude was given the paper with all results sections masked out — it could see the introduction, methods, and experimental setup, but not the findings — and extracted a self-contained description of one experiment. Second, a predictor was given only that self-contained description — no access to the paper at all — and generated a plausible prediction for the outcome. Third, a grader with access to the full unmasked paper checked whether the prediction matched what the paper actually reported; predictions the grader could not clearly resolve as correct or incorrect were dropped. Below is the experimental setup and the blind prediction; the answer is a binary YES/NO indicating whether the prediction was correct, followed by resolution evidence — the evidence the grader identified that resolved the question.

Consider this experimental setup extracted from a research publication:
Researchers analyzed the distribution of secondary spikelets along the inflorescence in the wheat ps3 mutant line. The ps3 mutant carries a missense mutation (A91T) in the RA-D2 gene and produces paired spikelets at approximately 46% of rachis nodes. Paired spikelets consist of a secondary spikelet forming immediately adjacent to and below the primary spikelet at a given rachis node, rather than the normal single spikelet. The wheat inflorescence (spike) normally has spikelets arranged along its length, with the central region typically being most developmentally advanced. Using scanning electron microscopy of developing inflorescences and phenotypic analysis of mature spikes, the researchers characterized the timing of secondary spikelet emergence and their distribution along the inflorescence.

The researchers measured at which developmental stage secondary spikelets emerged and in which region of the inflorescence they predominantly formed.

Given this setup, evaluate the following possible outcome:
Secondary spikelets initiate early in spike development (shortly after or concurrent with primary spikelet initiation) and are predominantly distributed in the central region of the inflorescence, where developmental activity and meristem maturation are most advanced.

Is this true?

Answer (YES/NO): NO